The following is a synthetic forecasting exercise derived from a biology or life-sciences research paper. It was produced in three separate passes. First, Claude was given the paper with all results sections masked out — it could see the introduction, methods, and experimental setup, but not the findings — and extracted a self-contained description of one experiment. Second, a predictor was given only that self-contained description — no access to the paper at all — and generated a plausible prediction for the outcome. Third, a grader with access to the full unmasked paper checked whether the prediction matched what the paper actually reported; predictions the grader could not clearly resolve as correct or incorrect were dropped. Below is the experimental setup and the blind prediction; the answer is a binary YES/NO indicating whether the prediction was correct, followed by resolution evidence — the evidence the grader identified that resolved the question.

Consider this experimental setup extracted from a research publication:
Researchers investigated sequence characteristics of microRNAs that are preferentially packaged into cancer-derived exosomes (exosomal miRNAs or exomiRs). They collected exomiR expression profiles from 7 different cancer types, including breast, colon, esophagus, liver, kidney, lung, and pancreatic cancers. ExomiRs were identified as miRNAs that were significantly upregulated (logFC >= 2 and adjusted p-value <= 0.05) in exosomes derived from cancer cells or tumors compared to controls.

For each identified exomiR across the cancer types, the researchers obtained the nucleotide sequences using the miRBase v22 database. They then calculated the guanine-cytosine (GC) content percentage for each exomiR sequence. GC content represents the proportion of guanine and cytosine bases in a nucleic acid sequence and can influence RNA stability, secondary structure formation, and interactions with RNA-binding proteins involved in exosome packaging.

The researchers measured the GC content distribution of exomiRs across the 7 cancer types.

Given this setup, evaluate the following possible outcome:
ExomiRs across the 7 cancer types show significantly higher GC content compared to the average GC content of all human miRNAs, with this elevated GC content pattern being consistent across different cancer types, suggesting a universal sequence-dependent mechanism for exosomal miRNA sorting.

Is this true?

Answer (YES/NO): YES